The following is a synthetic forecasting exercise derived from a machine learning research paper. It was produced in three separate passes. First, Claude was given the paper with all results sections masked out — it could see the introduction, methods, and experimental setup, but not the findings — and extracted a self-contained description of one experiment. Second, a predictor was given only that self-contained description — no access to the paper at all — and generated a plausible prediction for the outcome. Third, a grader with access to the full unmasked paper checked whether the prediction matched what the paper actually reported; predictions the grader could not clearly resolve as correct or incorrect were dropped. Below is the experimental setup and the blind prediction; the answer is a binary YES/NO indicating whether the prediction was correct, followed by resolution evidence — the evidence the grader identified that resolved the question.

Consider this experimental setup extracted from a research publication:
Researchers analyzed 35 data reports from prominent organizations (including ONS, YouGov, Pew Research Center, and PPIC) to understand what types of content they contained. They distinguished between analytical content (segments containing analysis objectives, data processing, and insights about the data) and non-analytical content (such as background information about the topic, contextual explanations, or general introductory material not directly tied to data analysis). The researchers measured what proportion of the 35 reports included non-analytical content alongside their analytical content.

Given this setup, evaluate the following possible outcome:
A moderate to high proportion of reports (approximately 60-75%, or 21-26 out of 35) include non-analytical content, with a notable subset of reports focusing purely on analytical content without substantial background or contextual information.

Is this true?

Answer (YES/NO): NO